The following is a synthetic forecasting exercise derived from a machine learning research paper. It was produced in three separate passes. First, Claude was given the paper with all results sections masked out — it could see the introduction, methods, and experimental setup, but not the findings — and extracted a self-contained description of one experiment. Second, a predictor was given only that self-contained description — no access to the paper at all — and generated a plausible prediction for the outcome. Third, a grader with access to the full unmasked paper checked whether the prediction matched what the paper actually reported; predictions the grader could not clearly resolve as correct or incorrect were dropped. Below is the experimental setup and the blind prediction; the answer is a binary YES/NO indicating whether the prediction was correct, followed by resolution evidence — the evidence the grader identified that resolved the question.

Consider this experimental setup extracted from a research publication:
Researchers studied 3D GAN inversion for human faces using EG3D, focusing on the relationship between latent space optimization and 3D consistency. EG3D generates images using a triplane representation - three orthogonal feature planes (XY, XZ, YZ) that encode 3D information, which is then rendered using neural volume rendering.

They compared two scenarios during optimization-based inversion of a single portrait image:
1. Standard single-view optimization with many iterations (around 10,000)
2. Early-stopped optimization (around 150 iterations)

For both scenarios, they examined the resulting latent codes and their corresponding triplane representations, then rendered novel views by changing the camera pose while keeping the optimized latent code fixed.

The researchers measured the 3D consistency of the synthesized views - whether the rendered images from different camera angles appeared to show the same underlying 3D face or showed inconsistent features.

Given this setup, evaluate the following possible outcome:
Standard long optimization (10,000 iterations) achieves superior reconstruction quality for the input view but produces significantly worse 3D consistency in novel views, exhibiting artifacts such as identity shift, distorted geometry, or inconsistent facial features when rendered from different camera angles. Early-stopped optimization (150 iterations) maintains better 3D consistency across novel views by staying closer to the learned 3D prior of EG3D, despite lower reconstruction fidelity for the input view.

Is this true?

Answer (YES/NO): YES